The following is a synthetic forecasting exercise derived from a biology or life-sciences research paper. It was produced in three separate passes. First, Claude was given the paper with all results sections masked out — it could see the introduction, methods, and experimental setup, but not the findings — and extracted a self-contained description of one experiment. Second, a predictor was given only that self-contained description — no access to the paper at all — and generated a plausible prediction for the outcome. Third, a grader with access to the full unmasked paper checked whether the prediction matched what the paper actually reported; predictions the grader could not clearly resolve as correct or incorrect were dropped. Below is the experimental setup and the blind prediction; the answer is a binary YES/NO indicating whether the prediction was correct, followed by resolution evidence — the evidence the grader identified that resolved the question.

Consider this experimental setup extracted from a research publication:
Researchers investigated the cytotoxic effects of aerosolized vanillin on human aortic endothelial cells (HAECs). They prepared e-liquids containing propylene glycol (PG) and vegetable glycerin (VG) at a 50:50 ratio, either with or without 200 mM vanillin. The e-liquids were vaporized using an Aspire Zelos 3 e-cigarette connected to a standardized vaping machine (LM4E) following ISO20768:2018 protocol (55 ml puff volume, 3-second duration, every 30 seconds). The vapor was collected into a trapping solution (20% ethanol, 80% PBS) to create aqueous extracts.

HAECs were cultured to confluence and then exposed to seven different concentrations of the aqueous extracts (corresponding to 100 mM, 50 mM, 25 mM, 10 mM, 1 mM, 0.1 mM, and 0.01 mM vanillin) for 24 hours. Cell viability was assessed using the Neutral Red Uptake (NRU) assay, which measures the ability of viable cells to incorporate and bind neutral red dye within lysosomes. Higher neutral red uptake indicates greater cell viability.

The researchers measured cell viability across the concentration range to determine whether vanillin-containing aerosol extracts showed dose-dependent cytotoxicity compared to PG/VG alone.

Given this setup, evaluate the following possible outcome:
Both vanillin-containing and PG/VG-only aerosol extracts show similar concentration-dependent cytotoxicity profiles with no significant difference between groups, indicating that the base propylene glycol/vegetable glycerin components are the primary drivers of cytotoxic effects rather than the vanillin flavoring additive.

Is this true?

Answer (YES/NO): NO